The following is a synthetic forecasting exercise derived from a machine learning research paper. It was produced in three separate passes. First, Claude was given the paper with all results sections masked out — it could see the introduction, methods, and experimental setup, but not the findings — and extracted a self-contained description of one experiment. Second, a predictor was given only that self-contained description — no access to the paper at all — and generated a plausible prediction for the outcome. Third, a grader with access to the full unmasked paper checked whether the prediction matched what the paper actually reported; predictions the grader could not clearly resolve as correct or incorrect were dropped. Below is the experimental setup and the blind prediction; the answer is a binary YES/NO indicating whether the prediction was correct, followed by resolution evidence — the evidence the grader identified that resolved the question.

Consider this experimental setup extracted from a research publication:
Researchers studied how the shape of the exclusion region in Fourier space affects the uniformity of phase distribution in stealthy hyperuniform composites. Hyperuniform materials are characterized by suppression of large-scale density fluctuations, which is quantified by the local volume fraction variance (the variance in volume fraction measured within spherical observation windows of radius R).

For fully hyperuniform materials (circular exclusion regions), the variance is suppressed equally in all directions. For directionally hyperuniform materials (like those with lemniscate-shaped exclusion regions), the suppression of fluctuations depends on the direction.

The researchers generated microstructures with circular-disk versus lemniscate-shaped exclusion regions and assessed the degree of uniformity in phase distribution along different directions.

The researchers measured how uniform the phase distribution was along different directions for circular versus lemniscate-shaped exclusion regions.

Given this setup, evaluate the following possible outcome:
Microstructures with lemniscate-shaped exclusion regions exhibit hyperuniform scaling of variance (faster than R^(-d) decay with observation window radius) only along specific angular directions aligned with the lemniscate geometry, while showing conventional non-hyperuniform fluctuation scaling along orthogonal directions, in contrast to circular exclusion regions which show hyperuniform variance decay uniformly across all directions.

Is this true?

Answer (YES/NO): YES